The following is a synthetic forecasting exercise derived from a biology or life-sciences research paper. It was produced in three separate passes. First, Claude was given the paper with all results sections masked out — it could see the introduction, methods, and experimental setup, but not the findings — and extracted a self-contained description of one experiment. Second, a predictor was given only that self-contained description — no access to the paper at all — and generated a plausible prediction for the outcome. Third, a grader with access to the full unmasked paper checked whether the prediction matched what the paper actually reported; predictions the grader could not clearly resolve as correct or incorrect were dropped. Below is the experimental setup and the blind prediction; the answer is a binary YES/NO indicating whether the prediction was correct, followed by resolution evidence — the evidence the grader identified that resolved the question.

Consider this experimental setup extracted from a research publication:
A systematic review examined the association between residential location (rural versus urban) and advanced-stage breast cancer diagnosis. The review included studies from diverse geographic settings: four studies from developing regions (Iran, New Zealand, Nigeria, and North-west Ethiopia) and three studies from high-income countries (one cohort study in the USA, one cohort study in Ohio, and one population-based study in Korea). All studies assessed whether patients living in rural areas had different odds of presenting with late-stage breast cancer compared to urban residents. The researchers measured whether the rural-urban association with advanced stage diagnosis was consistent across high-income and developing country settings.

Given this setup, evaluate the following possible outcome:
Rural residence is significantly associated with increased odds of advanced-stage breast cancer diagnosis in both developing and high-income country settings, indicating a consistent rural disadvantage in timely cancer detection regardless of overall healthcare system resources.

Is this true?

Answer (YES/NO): NO